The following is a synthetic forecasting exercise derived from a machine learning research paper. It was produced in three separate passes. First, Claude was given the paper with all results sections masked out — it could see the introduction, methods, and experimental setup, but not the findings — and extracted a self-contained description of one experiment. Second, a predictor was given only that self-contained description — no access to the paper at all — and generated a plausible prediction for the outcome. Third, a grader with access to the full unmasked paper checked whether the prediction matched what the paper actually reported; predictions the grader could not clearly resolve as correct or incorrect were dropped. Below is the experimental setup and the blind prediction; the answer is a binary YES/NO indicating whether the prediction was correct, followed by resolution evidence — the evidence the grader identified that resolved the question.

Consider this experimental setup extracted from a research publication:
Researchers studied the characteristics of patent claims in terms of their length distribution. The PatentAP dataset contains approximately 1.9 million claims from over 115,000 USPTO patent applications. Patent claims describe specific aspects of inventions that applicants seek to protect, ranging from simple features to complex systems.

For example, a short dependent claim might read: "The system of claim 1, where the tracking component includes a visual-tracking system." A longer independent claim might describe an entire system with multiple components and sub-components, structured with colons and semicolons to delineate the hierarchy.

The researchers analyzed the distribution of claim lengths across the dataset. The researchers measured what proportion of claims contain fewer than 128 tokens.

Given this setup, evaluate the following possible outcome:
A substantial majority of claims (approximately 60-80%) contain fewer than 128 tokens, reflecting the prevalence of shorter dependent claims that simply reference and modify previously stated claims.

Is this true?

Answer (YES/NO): NO